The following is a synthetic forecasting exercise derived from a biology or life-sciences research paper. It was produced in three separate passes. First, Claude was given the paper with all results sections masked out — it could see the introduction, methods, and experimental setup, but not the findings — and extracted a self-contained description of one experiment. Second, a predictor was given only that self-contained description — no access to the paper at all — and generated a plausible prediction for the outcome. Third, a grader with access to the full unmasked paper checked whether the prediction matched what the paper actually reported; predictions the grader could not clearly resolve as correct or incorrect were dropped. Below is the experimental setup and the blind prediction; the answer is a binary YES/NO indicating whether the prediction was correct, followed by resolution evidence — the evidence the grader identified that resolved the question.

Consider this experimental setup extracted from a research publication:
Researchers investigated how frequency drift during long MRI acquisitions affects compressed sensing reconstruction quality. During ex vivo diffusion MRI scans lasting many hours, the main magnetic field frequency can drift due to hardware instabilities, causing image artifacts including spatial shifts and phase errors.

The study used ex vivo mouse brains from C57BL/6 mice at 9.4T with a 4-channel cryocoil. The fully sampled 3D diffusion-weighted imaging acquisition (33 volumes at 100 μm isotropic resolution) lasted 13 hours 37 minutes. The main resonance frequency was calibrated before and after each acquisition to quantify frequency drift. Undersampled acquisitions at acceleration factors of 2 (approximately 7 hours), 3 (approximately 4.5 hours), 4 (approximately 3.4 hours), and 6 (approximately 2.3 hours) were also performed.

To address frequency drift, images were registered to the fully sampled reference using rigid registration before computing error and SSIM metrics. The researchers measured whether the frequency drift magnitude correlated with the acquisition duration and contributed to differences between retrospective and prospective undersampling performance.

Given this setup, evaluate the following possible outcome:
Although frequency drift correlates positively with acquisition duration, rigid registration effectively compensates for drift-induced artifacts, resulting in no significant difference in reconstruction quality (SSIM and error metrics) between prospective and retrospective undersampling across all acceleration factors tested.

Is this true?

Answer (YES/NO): NO